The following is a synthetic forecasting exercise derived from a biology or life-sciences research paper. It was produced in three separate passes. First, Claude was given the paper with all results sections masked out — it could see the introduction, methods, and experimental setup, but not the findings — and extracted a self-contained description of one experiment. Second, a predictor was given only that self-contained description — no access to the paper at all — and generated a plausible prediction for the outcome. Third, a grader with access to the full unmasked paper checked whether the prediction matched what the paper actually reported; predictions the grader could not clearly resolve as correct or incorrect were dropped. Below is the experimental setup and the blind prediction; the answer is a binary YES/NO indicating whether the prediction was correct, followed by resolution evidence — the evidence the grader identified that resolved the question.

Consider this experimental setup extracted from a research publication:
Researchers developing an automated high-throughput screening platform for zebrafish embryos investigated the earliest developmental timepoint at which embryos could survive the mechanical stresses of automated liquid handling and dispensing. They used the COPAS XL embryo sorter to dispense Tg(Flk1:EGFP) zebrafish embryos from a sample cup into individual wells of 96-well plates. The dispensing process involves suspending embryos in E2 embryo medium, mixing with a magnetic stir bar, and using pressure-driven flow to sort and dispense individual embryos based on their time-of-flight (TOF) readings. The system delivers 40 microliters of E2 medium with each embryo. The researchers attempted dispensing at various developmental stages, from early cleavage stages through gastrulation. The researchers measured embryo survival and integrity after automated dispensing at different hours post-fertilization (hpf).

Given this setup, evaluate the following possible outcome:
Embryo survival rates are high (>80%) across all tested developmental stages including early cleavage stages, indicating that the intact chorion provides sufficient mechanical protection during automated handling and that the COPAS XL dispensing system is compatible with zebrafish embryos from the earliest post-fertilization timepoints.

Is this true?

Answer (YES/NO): NO